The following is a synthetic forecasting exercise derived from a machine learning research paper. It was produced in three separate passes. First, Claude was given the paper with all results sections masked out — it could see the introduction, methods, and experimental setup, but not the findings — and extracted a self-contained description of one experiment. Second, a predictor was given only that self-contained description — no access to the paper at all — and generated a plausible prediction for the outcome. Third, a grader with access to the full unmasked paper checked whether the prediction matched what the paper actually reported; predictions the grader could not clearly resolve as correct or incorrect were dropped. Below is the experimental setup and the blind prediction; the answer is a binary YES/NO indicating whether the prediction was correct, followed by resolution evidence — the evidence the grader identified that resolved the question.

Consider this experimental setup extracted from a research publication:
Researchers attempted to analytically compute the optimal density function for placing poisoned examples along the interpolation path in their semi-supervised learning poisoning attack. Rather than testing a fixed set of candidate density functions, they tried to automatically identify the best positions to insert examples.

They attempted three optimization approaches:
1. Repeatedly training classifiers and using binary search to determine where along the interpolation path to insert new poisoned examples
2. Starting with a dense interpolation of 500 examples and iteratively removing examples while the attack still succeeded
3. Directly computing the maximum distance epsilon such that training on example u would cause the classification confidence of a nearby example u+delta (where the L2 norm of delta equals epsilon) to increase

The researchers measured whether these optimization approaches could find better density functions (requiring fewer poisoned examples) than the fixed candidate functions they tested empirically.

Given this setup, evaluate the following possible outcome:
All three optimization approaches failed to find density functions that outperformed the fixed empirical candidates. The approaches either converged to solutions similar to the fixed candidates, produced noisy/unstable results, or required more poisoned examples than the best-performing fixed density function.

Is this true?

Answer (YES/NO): YES